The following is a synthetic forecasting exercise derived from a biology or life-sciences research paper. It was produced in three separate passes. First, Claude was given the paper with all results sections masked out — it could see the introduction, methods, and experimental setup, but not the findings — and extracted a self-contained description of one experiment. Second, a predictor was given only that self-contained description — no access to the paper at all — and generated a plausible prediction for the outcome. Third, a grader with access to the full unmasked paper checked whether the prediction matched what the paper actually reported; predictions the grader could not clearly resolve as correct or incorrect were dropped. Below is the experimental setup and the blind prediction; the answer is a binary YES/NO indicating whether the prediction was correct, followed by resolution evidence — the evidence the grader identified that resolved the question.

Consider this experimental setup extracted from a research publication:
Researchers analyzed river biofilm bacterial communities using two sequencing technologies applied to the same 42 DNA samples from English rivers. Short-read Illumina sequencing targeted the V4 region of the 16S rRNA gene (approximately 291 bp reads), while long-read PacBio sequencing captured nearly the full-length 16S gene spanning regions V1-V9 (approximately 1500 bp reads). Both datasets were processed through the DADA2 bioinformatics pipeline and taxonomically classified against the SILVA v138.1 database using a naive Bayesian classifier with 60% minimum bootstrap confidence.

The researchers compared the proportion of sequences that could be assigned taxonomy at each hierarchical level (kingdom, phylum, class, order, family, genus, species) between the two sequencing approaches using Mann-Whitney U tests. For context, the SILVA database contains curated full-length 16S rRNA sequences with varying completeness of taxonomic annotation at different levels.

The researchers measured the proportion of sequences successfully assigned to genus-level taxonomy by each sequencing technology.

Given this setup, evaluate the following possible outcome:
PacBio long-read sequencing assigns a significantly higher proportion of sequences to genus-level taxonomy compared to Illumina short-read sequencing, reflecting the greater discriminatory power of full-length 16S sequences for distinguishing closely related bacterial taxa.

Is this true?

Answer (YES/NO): YES